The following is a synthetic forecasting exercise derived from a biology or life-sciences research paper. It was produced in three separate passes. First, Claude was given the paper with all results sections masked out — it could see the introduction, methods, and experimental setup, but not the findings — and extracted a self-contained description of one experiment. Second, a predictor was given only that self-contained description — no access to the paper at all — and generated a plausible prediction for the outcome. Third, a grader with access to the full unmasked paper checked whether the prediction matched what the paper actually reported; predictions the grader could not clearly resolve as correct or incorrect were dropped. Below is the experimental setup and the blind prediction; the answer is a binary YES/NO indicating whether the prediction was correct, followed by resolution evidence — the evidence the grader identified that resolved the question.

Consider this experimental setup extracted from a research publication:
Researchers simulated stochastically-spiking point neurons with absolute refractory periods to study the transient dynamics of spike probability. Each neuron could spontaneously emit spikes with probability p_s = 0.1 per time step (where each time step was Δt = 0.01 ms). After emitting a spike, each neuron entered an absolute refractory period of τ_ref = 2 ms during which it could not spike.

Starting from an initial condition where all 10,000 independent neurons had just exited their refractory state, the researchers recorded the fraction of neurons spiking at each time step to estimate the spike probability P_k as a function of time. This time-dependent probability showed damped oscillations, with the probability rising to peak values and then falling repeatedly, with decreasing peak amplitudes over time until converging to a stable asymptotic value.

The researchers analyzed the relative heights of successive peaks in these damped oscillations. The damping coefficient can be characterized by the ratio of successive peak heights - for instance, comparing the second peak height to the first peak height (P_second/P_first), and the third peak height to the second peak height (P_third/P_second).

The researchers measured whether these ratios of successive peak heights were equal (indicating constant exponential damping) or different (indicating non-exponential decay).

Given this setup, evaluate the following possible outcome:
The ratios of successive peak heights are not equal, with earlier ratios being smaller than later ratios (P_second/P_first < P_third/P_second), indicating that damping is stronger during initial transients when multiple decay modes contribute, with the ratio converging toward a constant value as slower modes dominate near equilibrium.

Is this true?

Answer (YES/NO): YES